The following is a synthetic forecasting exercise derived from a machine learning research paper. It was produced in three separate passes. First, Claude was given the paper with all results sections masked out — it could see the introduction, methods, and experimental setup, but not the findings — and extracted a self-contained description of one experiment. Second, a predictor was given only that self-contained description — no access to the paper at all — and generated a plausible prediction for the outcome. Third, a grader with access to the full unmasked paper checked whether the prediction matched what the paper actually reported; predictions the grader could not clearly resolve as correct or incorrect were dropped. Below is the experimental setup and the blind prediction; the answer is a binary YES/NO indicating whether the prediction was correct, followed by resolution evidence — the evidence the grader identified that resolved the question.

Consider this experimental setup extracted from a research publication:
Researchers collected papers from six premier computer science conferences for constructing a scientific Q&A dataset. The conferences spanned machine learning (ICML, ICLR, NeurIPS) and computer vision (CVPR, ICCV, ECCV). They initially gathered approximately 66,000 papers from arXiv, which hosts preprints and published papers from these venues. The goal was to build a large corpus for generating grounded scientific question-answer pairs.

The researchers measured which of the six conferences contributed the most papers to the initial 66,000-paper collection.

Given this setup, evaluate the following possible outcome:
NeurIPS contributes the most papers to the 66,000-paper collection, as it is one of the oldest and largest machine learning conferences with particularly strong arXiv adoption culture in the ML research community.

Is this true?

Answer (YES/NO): YES